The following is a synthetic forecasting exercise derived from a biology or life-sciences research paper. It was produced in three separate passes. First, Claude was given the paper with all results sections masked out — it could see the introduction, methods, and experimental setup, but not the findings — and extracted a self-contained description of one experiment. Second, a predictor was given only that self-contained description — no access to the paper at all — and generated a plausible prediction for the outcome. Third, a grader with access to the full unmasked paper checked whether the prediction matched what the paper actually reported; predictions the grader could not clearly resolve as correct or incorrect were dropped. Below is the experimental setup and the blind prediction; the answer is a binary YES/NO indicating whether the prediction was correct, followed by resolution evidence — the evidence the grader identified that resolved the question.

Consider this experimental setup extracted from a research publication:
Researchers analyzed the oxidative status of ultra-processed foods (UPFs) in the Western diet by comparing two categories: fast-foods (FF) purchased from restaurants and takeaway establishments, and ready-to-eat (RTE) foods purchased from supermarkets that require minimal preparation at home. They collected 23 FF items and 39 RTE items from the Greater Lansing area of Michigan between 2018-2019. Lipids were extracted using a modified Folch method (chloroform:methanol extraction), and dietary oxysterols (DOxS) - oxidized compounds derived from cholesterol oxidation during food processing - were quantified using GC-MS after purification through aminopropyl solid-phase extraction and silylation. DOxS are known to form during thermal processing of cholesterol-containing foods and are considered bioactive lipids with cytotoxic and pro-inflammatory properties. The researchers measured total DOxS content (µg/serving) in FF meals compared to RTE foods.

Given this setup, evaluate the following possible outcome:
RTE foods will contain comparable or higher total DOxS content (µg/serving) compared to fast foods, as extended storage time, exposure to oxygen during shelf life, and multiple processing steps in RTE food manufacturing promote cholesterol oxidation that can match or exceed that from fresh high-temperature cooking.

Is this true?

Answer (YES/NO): YES